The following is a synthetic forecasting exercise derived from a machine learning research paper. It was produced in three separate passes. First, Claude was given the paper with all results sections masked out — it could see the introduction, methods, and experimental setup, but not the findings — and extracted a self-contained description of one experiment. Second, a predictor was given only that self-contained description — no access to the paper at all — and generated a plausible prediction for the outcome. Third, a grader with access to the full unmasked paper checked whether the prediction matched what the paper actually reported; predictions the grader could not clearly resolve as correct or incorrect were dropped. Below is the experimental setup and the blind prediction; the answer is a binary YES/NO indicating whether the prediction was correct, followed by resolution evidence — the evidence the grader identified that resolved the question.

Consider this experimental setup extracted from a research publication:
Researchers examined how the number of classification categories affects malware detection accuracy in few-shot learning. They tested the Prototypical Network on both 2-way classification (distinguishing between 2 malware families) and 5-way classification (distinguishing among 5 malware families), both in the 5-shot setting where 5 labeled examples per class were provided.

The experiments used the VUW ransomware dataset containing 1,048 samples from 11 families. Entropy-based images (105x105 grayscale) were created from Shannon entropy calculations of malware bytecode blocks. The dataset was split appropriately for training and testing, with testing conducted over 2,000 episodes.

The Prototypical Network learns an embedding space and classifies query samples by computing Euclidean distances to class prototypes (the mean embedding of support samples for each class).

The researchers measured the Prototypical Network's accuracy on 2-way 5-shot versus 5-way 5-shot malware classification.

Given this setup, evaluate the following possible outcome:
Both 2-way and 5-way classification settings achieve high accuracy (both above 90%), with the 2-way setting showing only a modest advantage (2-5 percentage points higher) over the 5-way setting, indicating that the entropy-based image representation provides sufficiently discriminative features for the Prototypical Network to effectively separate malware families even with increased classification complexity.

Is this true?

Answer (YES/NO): NO